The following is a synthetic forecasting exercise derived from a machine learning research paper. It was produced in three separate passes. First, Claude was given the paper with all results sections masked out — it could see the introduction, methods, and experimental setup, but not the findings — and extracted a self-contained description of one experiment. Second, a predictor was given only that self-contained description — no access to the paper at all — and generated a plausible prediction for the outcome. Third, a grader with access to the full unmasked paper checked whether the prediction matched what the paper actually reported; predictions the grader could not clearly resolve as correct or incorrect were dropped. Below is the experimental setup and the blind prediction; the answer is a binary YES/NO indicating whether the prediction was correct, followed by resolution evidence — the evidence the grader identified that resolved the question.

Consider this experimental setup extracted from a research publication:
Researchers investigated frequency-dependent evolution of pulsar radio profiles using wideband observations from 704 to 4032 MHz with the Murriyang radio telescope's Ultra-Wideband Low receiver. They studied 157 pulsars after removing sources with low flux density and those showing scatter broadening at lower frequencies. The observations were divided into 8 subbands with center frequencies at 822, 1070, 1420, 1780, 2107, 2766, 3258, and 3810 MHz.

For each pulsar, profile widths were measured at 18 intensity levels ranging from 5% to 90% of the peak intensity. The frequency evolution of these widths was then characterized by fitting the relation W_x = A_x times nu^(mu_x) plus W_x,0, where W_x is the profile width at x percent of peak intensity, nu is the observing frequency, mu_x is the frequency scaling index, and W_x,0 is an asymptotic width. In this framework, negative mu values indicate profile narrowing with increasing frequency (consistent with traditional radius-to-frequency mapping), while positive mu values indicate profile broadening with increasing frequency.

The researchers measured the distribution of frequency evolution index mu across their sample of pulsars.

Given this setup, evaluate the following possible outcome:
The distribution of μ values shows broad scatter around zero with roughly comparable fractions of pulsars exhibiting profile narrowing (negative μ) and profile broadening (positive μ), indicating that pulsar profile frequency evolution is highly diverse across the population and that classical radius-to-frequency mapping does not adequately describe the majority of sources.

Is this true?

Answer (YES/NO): NO